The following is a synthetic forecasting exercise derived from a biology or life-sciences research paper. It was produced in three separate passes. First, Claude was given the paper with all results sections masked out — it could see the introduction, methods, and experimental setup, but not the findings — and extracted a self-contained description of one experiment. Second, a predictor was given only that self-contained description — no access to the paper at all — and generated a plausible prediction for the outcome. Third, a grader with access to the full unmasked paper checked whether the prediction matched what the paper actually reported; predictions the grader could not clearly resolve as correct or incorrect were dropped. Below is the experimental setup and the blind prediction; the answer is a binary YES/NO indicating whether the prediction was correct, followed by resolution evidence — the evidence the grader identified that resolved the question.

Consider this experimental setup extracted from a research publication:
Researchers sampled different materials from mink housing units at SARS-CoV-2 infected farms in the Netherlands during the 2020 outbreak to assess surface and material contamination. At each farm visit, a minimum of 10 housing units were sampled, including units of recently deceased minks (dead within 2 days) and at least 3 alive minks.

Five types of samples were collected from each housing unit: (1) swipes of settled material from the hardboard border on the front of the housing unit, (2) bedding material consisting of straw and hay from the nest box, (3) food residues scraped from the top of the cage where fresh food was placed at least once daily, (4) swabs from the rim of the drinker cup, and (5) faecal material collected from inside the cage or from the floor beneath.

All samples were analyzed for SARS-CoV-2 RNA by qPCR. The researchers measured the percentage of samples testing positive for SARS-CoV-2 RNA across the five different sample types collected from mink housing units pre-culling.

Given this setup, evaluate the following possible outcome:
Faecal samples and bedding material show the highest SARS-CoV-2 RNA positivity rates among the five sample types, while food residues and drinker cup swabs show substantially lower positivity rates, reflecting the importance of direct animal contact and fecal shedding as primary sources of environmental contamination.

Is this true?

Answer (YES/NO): NO